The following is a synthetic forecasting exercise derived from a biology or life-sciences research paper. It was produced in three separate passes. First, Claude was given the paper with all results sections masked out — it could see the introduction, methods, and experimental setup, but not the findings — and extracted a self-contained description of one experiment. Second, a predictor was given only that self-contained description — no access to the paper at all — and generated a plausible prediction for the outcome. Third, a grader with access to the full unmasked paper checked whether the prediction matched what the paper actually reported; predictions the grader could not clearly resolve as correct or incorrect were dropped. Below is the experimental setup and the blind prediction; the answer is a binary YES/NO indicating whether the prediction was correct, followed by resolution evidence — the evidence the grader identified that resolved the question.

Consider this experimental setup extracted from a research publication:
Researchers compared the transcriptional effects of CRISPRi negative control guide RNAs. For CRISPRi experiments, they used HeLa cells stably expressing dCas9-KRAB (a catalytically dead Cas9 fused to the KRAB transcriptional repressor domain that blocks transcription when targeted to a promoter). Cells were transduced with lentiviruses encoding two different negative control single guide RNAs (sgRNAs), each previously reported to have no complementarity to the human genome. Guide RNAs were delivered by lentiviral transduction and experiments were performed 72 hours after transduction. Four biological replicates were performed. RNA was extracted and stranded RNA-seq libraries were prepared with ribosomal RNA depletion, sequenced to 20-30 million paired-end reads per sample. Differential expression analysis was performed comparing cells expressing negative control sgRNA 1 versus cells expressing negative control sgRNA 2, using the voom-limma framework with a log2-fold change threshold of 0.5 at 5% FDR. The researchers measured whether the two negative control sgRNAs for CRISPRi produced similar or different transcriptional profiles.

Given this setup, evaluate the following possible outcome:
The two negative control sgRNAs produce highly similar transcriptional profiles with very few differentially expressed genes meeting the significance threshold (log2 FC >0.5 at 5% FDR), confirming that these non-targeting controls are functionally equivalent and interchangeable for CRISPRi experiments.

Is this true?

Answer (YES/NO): YES